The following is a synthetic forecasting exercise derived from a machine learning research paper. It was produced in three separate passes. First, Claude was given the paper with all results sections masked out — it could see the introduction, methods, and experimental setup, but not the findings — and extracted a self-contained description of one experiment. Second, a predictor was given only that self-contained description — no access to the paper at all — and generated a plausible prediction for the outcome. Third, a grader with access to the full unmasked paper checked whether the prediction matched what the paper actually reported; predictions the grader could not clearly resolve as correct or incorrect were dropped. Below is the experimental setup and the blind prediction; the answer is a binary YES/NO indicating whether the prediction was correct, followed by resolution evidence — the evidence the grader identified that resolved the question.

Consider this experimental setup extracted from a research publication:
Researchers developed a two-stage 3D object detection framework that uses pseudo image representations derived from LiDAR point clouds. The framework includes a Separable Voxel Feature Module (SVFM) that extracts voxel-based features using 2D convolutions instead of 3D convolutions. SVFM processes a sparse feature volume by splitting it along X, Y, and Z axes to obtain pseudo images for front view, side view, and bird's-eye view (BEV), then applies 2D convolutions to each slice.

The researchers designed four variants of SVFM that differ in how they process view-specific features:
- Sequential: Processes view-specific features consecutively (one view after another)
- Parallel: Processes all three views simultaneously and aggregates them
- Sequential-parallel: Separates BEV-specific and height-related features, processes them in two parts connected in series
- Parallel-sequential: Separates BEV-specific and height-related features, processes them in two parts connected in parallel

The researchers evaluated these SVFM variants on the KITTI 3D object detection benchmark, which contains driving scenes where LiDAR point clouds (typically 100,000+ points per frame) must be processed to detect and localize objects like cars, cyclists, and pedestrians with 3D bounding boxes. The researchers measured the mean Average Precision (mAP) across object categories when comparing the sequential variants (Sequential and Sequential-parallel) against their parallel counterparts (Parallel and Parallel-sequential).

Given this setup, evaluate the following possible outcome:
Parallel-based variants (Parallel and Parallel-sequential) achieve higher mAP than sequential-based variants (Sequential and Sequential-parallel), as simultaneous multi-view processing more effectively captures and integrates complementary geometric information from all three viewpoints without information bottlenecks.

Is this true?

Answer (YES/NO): NO